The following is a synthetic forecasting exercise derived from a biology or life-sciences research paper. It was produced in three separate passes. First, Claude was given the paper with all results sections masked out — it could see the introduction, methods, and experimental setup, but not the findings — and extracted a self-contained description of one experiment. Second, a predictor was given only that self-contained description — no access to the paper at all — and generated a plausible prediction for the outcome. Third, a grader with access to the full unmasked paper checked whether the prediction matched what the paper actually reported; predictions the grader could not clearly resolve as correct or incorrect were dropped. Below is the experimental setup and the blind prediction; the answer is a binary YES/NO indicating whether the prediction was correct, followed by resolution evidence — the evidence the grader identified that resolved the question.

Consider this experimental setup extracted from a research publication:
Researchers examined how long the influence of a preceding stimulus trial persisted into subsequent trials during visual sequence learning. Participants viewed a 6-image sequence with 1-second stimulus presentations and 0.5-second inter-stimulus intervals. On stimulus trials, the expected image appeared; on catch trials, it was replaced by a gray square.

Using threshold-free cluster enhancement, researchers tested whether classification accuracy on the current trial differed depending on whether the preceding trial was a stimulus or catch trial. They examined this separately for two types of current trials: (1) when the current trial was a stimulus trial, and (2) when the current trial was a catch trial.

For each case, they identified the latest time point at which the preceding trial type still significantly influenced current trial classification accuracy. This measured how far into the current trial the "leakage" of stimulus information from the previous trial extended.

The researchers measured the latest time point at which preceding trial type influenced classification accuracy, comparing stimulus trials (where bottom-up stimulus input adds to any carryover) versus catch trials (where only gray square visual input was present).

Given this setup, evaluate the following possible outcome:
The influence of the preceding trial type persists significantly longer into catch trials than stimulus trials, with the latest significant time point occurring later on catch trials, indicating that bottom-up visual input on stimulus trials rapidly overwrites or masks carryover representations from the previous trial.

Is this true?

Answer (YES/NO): YES